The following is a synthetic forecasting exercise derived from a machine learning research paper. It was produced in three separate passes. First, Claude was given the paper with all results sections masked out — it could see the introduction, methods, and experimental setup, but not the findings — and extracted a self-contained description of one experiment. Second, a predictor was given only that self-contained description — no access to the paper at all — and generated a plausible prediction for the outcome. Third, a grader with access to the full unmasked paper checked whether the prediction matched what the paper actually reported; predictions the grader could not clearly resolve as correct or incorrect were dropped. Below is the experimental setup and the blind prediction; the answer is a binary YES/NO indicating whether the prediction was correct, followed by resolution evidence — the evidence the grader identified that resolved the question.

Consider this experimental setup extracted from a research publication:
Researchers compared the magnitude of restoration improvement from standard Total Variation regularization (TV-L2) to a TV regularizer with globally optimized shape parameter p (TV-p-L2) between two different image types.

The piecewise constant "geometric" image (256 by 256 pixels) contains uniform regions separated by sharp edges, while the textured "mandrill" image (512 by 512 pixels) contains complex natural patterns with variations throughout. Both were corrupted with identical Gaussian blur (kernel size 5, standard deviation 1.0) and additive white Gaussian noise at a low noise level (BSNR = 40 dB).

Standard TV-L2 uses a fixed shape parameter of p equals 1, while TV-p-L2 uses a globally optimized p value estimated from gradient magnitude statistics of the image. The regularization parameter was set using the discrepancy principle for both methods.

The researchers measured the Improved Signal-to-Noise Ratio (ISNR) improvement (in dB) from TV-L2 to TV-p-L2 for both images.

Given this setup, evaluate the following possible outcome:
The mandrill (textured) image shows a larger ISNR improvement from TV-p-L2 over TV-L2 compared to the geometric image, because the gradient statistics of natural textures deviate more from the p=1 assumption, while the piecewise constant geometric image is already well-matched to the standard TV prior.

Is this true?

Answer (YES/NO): NO